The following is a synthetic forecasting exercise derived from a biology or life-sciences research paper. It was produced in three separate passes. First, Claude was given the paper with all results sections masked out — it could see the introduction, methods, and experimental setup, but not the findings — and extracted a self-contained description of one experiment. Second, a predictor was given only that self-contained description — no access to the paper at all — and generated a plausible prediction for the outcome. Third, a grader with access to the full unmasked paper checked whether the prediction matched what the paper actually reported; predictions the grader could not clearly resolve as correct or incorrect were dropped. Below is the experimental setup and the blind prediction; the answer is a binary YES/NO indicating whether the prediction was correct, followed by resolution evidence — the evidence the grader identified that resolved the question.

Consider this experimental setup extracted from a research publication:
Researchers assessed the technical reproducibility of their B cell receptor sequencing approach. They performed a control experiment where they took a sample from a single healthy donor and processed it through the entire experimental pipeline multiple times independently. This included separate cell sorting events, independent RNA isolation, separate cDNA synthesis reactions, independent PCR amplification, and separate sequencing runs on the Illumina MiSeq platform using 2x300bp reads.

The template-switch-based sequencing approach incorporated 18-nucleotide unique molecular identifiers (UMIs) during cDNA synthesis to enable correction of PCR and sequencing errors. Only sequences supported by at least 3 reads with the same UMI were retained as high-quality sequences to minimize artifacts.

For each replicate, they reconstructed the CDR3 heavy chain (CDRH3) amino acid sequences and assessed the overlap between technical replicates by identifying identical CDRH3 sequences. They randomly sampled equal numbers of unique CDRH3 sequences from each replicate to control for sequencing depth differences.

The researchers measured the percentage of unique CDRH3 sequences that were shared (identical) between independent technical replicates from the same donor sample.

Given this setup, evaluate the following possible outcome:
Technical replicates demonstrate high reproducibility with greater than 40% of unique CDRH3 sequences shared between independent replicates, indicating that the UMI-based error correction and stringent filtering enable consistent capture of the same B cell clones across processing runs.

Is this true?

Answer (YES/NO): YES